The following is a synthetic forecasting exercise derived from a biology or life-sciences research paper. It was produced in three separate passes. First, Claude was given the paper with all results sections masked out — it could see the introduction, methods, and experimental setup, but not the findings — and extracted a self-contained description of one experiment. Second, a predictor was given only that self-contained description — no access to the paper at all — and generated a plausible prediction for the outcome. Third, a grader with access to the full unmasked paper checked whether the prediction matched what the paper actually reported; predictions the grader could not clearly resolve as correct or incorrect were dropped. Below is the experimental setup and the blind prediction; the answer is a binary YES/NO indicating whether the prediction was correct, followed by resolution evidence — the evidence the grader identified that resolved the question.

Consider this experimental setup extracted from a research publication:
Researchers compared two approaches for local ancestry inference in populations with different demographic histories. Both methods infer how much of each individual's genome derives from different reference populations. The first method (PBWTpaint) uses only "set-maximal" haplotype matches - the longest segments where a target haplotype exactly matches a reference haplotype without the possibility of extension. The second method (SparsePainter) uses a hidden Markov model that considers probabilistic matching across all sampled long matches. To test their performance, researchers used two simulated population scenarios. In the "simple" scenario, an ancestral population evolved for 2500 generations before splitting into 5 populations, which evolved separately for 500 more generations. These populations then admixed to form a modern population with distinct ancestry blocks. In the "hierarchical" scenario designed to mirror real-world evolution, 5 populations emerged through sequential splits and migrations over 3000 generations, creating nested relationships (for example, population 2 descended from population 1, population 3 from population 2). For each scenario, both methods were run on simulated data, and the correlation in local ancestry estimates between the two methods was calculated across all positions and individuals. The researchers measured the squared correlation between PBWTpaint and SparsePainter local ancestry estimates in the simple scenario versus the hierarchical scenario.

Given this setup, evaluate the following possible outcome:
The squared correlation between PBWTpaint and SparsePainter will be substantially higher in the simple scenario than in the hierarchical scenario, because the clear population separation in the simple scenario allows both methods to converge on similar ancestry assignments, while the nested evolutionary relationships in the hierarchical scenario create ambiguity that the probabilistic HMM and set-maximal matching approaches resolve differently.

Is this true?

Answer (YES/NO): YES